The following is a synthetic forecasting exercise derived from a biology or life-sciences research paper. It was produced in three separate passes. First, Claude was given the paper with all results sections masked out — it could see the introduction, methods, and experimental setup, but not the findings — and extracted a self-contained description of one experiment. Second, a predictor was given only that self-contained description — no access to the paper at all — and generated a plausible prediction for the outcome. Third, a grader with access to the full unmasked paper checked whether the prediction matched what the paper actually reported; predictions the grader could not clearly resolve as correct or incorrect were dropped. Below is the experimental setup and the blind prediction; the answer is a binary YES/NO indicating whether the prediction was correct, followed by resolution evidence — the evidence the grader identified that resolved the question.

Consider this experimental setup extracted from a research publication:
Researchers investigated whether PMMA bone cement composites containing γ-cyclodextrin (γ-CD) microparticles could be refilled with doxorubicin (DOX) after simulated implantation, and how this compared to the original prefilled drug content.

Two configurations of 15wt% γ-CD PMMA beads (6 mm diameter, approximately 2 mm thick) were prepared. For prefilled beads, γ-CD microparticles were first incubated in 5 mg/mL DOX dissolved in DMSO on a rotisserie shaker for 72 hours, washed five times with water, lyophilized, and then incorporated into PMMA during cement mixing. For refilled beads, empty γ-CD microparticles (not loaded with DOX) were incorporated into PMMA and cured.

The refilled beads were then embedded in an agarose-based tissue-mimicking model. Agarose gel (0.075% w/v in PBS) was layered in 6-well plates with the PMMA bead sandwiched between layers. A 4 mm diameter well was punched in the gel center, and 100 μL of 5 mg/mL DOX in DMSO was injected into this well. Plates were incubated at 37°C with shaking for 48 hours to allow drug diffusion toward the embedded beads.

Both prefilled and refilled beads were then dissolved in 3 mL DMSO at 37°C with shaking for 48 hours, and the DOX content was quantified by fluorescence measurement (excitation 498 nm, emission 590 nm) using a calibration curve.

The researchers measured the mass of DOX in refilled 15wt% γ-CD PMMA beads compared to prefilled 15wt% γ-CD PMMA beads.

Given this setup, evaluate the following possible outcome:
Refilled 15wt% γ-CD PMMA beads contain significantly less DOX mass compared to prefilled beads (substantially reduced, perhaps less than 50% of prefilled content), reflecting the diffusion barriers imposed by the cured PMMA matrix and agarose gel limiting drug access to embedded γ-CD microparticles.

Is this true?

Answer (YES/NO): NO